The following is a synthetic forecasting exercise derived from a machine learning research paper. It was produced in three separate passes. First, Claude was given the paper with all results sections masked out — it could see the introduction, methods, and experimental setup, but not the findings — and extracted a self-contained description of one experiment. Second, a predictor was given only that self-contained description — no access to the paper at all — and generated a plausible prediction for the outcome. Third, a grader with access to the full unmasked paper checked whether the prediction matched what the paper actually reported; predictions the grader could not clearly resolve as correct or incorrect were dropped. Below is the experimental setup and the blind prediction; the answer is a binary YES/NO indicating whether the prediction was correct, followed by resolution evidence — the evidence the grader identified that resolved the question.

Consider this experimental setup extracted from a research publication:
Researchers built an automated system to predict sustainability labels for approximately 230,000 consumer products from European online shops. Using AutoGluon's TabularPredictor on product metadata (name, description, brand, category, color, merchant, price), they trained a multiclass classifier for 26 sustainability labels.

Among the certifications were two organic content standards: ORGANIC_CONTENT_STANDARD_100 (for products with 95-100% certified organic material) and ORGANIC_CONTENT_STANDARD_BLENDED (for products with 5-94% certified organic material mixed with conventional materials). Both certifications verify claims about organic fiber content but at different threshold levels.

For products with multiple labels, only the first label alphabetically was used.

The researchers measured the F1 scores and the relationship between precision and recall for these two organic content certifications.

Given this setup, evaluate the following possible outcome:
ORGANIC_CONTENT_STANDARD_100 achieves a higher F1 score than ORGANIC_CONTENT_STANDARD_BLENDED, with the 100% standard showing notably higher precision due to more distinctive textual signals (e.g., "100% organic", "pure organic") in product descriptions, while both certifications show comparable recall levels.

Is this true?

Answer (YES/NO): NO